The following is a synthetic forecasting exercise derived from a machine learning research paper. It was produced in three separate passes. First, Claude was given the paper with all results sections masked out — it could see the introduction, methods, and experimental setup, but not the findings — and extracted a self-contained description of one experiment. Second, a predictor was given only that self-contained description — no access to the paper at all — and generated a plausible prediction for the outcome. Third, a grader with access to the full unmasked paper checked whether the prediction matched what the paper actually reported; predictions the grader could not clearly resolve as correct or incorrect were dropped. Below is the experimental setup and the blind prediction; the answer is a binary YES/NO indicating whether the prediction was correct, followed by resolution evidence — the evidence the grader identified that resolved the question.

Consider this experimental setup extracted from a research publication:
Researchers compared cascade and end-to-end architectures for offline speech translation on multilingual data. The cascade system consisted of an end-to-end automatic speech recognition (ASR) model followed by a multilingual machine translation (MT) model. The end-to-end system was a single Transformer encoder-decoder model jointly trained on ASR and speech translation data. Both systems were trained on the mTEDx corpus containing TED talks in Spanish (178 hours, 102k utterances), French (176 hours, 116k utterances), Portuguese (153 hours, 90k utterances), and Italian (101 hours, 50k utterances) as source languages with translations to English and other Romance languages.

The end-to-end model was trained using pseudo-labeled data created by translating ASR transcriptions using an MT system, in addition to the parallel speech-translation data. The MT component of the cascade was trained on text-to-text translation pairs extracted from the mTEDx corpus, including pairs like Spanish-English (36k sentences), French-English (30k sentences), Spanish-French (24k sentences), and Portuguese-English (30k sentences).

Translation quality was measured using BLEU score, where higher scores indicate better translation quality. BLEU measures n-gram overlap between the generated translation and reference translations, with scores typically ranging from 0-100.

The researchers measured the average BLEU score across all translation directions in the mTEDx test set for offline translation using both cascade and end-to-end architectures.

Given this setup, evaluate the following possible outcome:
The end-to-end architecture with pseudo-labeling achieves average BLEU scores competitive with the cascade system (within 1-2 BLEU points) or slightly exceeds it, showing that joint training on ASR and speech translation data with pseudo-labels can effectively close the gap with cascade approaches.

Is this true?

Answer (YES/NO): YES